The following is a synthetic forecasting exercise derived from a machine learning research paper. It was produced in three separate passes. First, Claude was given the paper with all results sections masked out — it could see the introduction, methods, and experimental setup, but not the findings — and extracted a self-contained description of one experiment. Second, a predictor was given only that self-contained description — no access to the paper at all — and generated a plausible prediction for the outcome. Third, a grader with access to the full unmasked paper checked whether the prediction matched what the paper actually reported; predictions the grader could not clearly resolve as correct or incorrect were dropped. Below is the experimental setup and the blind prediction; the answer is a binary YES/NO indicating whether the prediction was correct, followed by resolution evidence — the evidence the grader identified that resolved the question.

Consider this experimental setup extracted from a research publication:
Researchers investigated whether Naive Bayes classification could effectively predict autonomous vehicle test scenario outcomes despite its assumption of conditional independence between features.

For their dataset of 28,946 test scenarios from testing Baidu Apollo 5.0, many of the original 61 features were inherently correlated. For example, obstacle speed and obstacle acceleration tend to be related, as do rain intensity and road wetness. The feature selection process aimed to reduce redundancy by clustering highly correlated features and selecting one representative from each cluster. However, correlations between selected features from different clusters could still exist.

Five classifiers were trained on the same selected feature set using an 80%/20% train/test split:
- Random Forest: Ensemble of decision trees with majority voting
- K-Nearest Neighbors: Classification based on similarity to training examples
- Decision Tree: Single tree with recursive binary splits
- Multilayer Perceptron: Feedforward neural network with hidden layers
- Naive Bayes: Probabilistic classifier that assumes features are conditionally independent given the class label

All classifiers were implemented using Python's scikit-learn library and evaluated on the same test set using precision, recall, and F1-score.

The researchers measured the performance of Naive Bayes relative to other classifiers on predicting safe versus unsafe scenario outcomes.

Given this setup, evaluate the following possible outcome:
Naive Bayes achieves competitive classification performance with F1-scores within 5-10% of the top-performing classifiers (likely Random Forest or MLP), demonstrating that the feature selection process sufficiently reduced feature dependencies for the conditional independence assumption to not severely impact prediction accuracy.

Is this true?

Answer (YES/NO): YES